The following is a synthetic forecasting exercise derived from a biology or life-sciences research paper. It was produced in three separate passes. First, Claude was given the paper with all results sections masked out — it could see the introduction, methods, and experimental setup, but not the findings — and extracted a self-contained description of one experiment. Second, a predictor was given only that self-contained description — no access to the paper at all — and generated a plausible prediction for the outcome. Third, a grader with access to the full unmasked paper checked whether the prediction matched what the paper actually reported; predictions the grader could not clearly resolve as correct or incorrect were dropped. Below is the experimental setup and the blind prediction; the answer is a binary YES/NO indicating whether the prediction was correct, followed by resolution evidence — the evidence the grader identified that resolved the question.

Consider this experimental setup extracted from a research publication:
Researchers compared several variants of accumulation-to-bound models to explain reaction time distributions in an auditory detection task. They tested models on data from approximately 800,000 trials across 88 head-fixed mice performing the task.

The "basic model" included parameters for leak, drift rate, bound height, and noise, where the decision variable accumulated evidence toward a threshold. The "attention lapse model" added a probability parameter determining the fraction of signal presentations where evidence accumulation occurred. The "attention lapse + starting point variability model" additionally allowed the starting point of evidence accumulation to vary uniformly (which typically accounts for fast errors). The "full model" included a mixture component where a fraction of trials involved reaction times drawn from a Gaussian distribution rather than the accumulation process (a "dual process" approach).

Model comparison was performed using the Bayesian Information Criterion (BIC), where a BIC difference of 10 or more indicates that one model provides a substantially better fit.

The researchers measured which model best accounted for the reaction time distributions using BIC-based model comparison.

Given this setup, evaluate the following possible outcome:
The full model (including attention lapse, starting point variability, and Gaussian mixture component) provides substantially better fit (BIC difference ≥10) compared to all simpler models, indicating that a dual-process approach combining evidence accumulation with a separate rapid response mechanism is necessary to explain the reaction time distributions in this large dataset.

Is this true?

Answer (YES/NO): NO